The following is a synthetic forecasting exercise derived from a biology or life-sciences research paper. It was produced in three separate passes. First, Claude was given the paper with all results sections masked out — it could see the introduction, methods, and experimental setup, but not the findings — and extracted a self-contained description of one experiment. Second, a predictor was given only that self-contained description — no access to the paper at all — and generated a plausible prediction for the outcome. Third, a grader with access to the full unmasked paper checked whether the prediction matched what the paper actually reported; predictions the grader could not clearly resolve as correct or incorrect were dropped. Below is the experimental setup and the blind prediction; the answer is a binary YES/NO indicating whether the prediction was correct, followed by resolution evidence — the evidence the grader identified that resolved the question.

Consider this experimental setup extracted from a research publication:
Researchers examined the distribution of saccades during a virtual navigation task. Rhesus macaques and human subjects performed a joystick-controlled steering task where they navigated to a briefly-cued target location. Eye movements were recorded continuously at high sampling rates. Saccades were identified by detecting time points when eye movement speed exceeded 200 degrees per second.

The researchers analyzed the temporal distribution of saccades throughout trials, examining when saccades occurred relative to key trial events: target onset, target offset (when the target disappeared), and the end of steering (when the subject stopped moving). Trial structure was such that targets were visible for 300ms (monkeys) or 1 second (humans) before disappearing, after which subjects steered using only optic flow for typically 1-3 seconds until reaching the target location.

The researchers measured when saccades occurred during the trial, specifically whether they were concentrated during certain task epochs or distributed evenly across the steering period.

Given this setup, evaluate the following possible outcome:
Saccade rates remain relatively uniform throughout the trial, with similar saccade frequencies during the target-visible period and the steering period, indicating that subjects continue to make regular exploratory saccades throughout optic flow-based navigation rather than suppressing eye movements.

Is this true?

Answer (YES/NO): NO